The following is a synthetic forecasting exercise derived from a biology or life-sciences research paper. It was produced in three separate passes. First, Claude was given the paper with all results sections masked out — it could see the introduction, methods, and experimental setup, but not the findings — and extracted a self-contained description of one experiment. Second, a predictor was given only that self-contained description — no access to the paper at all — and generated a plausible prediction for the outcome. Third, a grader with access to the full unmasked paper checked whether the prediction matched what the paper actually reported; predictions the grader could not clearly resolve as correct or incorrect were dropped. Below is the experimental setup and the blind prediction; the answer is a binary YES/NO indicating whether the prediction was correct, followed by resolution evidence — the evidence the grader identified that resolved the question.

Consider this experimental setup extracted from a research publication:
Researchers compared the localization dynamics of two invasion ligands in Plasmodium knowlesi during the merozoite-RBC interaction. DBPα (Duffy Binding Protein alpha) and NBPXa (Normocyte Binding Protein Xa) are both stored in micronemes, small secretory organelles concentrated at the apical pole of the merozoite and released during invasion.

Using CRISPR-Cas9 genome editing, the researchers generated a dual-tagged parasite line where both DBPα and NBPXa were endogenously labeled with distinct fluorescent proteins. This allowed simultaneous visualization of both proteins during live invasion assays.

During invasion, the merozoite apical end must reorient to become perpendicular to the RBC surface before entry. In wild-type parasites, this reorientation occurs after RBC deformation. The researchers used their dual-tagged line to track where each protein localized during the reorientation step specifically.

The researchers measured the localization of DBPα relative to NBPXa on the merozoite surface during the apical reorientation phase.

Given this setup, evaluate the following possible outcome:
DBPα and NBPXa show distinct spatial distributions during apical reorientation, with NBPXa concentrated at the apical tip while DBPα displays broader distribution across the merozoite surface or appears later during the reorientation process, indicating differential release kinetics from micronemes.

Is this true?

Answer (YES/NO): NO